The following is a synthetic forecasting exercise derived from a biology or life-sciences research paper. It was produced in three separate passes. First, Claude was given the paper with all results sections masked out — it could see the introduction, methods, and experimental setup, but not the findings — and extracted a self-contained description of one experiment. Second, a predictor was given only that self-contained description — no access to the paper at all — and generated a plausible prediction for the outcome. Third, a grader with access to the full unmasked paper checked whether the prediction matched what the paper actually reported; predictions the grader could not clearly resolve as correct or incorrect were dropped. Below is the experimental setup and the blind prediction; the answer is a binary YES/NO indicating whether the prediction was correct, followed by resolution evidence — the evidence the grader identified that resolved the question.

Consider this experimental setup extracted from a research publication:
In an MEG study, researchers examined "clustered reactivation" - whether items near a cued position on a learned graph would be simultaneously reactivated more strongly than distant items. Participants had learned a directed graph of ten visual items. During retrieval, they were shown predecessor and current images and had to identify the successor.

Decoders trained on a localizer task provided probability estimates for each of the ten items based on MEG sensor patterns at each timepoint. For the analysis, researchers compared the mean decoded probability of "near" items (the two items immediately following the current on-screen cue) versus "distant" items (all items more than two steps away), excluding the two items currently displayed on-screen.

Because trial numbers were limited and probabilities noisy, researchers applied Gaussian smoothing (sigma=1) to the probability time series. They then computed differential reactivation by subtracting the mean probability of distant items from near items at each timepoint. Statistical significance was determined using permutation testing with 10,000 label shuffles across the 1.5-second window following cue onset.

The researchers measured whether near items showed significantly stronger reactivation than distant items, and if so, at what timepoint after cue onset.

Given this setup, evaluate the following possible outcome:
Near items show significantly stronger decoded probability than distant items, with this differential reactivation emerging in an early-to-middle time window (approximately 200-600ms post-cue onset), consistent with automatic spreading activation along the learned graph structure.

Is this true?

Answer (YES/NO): YES